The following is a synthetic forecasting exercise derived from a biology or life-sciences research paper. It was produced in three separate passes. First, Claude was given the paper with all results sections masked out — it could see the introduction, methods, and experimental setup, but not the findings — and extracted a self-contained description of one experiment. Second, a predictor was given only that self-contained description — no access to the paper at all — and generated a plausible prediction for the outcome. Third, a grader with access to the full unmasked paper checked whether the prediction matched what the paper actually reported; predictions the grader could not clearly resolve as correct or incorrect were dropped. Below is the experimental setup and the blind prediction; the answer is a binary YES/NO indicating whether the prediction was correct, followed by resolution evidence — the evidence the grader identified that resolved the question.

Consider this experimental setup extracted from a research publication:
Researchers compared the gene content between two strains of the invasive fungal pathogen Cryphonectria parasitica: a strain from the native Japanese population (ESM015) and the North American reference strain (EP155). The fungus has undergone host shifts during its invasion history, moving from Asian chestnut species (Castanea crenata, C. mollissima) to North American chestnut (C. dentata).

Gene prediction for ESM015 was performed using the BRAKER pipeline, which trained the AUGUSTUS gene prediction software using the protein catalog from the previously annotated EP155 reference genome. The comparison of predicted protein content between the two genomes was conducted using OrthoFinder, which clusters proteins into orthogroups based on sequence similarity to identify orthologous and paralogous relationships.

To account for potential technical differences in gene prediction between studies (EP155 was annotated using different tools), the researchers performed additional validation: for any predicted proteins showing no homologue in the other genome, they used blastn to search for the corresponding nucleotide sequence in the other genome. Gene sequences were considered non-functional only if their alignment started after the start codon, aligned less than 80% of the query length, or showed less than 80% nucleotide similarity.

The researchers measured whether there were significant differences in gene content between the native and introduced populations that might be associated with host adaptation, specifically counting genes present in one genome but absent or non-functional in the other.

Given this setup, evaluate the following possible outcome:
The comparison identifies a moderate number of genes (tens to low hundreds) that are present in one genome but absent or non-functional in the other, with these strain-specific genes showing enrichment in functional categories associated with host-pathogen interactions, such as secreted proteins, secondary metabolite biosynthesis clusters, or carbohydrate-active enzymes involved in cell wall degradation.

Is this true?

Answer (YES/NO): NO